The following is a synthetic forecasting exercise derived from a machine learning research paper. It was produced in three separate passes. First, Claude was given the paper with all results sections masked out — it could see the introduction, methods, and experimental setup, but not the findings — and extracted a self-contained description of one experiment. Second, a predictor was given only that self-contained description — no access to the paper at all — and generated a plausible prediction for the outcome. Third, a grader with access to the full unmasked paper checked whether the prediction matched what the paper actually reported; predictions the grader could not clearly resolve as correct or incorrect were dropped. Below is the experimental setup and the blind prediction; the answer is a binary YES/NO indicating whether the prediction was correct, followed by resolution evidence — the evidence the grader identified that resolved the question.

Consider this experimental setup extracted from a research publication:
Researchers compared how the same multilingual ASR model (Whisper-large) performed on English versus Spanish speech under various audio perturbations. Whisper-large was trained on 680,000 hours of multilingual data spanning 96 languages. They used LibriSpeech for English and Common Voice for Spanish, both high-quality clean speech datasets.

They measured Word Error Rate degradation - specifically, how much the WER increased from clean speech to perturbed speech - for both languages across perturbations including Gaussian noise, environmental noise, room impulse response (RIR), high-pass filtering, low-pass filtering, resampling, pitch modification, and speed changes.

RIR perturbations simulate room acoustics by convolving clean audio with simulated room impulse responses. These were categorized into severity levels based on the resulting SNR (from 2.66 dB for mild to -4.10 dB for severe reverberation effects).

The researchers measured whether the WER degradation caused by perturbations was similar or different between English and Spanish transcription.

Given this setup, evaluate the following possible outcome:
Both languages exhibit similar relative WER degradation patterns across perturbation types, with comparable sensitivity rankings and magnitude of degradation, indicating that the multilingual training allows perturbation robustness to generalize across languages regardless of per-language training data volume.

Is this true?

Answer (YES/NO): NO